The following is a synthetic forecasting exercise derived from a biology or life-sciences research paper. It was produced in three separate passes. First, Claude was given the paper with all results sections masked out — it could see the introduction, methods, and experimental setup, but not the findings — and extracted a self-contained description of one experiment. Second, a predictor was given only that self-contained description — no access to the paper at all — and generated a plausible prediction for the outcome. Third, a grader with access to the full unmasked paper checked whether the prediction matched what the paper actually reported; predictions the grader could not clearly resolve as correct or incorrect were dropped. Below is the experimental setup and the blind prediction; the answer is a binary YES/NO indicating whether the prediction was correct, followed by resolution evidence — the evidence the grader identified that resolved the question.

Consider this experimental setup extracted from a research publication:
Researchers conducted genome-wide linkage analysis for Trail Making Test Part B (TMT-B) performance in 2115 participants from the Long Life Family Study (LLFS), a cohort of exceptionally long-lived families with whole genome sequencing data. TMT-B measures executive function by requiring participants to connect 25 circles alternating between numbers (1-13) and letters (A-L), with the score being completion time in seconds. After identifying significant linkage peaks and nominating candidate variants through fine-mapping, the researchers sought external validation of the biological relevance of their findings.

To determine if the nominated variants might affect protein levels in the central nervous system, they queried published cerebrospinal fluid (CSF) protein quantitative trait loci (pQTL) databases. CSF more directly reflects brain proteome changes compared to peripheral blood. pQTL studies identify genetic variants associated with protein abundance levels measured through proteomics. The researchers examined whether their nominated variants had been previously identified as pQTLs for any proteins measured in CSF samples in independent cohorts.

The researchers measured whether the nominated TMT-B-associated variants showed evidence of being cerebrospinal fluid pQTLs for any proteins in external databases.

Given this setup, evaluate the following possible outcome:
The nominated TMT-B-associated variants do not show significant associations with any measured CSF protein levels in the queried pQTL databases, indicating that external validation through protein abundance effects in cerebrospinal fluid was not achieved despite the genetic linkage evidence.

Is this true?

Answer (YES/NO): NO